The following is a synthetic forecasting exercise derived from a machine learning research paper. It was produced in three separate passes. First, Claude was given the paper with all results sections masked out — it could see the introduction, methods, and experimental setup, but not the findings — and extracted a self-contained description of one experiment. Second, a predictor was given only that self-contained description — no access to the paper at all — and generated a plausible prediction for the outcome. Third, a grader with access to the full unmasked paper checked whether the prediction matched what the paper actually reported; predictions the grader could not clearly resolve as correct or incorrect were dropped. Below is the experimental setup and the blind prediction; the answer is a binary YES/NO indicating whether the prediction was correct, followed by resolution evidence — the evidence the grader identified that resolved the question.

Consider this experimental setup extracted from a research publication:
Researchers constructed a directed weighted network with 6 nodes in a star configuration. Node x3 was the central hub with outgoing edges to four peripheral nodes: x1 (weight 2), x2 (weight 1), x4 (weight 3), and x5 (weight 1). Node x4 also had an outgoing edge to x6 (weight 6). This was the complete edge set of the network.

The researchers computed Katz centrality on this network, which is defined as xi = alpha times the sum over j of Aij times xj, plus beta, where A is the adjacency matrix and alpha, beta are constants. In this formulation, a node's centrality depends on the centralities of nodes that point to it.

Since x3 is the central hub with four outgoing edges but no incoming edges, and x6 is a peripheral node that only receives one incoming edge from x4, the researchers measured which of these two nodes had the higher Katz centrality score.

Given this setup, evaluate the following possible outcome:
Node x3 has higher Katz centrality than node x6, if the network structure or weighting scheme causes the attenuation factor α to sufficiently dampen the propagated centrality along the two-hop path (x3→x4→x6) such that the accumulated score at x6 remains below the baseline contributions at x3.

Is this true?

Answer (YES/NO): NO